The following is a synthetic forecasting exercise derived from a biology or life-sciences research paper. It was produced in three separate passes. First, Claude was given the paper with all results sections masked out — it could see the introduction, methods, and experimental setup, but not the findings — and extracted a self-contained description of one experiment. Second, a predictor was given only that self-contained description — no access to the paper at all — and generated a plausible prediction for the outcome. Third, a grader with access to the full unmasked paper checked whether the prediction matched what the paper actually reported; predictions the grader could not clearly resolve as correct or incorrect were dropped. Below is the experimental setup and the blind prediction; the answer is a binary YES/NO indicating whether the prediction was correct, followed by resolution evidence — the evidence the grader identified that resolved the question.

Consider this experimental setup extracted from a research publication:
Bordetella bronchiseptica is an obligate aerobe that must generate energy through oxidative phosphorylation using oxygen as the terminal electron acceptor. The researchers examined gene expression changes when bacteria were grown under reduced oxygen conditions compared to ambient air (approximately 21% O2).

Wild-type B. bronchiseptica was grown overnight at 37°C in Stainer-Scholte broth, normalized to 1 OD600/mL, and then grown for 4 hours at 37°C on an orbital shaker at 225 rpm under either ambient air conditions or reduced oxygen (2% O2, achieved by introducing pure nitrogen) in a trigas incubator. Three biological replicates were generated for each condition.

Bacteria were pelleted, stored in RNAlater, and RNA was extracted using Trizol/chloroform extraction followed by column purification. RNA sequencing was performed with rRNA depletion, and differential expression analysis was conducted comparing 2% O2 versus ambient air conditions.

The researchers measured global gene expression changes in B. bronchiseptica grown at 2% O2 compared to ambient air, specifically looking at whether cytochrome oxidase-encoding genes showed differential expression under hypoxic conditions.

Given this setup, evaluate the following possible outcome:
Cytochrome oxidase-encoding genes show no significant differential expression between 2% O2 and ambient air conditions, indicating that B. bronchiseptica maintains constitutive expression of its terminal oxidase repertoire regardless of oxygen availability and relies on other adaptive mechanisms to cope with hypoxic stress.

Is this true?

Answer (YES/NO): NO